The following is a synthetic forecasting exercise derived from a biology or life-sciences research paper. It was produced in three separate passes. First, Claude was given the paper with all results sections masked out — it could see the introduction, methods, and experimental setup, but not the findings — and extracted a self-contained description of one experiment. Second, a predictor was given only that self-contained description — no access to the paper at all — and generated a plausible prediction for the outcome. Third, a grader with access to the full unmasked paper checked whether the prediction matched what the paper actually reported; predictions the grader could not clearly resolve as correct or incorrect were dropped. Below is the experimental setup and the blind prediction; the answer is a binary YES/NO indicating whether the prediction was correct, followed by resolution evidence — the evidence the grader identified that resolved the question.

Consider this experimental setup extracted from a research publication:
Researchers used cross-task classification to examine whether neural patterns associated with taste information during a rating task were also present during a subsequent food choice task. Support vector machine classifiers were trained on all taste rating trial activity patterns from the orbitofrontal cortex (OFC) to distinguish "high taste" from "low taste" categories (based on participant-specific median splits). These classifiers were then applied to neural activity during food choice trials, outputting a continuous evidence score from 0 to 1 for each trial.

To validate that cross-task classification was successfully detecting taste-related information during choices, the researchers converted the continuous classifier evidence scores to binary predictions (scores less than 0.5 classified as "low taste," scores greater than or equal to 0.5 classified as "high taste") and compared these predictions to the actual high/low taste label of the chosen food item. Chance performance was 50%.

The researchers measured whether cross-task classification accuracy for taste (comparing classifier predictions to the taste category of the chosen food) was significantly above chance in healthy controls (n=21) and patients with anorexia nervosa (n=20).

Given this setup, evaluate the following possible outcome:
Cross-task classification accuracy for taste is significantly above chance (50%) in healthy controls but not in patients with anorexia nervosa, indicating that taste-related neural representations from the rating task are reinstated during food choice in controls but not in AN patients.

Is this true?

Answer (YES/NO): YES